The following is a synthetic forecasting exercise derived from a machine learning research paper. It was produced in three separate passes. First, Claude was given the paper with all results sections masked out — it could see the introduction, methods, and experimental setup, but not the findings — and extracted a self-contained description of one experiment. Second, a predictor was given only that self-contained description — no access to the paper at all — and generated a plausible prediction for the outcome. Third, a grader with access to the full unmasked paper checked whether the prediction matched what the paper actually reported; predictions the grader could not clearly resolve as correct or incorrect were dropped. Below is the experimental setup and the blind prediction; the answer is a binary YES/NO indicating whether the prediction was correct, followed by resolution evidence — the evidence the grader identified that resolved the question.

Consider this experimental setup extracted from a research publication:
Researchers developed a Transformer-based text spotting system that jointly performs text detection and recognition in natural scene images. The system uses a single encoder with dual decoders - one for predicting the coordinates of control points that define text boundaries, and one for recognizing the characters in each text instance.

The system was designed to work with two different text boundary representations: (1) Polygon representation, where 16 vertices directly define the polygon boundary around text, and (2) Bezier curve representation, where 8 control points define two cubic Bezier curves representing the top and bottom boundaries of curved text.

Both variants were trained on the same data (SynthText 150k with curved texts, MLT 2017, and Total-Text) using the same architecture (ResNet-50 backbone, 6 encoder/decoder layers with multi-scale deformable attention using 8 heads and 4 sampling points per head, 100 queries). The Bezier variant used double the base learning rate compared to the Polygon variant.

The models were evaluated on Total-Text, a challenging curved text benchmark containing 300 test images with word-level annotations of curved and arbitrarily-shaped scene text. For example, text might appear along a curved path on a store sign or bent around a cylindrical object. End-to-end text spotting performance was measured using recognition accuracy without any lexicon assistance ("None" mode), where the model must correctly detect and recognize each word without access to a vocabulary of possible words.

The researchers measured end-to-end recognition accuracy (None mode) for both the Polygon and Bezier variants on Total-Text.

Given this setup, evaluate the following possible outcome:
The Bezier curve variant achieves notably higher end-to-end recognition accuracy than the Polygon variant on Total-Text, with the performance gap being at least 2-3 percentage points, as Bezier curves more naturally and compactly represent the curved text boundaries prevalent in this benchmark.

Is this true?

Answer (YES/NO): NO